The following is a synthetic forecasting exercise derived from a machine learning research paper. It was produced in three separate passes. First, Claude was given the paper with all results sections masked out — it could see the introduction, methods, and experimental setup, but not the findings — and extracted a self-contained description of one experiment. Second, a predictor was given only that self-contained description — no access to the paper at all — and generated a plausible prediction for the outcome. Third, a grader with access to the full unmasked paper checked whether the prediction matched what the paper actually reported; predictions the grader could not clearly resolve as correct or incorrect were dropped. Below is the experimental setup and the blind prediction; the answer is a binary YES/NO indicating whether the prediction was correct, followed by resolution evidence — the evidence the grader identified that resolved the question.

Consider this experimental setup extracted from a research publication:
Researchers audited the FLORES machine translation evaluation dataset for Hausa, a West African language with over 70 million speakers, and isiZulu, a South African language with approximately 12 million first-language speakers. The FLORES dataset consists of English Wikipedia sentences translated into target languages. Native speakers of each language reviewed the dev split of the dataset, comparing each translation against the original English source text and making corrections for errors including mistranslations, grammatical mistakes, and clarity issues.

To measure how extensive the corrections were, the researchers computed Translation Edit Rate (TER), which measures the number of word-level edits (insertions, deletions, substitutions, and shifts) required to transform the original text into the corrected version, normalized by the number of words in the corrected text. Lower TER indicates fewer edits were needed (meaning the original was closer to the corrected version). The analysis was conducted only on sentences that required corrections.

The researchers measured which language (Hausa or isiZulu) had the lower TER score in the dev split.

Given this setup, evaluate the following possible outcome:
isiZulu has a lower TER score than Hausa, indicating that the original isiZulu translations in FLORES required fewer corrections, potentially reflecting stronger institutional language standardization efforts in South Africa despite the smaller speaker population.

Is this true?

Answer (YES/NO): NO